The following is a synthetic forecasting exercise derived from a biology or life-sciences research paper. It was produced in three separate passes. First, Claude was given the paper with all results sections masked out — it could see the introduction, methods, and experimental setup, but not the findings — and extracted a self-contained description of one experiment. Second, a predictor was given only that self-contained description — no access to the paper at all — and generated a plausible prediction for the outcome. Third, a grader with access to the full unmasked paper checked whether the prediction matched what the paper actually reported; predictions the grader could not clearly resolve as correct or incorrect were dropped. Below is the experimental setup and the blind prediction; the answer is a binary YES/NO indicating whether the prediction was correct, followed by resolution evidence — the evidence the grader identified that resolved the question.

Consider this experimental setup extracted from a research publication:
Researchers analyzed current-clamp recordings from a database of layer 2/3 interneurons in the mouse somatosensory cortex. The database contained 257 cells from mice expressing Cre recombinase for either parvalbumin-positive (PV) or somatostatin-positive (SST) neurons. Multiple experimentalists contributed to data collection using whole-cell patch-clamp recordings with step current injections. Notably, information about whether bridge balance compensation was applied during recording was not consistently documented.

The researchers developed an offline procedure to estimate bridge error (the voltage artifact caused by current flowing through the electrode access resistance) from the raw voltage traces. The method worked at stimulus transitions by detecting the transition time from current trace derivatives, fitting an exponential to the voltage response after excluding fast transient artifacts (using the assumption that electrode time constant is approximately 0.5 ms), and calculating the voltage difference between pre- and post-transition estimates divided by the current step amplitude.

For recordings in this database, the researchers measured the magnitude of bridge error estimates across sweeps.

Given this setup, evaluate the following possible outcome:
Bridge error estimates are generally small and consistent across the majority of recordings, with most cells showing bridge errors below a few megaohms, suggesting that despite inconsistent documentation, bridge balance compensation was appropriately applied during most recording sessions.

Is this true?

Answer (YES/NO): NO